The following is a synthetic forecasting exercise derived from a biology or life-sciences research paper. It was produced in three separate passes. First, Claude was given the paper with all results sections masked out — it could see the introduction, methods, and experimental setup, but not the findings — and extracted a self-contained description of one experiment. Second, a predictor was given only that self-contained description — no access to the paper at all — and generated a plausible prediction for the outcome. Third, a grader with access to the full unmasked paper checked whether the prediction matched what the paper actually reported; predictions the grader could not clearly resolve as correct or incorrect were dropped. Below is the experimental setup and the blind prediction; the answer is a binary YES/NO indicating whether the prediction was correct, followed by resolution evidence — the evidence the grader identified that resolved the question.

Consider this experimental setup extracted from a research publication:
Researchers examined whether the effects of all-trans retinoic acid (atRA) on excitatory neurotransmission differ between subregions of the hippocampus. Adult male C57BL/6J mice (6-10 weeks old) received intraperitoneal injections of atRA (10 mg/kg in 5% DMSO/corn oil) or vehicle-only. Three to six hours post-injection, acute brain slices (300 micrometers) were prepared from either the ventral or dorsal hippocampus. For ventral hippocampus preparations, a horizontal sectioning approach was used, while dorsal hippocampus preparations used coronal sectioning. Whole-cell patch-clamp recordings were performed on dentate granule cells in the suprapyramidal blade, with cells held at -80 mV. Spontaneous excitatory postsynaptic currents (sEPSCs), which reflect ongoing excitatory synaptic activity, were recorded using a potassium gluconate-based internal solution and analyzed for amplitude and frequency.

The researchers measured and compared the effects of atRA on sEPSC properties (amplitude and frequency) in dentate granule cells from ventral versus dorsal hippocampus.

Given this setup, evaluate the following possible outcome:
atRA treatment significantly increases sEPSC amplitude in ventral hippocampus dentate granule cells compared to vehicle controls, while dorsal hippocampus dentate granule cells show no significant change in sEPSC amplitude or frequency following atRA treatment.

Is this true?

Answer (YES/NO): NO